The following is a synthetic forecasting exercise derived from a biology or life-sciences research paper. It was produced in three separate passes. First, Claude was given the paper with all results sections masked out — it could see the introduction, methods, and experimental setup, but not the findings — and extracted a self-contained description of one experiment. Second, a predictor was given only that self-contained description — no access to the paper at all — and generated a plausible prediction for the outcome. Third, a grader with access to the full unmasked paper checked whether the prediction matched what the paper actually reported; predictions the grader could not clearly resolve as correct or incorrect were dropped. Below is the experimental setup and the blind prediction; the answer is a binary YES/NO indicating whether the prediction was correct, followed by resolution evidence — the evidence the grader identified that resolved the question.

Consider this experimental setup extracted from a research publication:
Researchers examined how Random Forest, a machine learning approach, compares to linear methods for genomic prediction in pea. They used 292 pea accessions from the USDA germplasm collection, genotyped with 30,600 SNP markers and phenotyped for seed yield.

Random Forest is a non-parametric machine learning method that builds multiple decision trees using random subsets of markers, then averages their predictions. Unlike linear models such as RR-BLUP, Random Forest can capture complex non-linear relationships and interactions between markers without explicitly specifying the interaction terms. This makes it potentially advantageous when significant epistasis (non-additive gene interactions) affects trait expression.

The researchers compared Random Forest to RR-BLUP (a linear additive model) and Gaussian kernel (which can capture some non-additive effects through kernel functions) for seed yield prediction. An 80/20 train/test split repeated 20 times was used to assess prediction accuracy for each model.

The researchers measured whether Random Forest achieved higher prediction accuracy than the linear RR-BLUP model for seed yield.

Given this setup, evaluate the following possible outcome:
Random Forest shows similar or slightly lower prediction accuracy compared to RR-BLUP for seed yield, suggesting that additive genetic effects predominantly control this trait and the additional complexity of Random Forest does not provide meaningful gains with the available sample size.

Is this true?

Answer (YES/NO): YES